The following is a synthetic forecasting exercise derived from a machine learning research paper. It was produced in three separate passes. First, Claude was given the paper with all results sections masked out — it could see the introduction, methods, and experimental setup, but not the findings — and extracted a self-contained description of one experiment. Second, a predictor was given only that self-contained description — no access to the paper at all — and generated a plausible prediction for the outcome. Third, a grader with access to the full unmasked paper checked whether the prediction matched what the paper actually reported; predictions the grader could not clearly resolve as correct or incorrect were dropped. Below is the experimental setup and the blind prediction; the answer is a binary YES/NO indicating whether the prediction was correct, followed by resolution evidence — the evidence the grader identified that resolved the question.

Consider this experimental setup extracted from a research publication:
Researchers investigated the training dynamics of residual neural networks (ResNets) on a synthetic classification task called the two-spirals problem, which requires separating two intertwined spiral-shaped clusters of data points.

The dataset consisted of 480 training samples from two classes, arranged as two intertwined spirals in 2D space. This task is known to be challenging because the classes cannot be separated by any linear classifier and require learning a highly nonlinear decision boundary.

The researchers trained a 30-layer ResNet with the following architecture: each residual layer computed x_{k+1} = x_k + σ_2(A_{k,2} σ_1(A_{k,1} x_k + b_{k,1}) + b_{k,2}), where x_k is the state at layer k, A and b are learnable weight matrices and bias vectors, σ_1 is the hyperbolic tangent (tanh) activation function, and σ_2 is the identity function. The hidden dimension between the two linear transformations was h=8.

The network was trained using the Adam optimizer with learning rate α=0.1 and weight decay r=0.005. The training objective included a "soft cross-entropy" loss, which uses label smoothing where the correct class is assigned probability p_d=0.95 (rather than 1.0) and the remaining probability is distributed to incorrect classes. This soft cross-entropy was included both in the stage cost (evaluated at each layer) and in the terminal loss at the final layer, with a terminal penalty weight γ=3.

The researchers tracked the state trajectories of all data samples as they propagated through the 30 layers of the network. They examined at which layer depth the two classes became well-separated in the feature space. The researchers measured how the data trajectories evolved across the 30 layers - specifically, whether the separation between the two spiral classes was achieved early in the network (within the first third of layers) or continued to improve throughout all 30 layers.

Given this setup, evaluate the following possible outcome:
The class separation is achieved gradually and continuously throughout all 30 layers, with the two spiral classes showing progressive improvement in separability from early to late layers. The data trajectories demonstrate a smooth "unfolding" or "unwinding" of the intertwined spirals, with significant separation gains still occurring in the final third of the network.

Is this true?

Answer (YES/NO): NO